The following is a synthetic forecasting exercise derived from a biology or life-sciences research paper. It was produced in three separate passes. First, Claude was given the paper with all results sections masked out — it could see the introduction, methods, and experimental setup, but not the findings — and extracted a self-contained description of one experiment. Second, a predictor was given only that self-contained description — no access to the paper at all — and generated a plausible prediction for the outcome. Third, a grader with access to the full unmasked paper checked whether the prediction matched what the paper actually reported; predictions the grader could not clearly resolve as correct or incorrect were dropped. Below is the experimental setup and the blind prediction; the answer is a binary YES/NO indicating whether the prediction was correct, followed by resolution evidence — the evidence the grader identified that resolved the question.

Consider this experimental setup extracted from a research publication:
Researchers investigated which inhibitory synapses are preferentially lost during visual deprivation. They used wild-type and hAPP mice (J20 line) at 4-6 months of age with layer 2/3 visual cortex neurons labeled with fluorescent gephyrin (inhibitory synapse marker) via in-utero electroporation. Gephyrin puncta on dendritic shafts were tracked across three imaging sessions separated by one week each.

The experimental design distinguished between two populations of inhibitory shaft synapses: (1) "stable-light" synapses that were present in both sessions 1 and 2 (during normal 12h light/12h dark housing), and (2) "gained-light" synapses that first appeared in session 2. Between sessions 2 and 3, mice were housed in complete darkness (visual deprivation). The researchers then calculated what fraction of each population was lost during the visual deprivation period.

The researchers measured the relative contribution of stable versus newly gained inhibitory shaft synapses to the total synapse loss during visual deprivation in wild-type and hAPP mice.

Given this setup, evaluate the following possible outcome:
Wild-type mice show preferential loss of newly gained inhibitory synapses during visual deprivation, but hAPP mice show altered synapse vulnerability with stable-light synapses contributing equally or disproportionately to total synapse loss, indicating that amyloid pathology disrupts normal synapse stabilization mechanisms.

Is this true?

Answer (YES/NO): NO